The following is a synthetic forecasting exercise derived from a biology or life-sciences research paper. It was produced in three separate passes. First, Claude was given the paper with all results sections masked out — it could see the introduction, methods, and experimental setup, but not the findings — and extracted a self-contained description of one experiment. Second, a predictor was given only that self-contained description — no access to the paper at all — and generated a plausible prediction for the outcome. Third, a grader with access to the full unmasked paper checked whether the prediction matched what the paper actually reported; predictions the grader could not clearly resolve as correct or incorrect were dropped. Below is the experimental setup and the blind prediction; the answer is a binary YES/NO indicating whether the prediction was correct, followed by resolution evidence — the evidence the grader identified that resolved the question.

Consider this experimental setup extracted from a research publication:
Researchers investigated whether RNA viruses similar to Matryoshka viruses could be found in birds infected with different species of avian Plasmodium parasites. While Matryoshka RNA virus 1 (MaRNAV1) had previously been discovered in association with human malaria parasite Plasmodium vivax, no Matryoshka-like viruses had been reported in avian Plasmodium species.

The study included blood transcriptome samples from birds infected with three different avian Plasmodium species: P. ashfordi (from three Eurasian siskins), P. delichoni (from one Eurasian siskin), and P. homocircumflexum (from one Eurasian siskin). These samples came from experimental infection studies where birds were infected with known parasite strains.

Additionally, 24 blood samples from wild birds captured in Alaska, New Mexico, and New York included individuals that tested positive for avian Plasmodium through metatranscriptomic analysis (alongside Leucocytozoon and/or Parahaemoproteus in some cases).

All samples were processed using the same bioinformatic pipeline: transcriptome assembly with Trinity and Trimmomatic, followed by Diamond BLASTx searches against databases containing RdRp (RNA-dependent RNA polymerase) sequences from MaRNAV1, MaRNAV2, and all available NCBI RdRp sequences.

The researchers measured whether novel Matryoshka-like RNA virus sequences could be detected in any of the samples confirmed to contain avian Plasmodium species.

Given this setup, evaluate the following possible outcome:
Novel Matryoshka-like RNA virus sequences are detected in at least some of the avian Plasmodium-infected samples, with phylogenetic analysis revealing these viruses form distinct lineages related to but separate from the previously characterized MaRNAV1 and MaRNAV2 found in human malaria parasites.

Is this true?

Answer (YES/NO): NO